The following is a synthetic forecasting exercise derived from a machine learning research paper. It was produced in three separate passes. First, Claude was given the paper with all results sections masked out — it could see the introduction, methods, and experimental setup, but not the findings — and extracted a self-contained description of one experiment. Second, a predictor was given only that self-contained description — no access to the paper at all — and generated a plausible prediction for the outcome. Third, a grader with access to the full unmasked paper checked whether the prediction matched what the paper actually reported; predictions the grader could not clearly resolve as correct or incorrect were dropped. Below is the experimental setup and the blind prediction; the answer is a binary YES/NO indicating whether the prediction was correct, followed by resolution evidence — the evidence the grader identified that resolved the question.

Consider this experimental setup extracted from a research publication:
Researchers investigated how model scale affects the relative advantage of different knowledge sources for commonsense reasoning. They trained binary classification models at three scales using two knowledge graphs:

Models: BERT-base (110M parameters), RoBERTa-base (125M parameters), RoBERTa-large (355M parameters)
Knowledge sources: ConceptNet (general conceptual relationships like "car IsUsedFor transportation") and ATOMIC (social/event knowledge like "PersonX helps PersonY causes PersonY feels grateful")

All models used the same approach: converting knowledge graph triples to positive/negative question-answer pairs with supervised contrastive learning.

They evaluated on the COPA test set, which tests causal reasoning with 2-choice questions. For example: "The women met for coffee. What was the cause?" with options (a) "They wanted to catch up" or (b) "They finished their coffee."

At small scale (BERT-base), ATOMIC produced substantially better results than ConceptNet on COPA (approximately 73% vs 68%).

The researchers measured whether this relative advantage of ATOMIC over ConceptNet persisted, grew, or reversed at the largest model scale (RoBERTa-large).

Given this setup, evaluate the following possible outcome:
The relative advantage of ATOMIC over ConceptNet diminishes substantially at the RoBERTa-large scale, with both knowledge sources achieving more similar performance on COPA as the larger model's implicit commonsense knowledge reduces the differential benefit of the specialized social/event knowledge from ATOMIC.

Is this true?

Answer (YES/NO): NO